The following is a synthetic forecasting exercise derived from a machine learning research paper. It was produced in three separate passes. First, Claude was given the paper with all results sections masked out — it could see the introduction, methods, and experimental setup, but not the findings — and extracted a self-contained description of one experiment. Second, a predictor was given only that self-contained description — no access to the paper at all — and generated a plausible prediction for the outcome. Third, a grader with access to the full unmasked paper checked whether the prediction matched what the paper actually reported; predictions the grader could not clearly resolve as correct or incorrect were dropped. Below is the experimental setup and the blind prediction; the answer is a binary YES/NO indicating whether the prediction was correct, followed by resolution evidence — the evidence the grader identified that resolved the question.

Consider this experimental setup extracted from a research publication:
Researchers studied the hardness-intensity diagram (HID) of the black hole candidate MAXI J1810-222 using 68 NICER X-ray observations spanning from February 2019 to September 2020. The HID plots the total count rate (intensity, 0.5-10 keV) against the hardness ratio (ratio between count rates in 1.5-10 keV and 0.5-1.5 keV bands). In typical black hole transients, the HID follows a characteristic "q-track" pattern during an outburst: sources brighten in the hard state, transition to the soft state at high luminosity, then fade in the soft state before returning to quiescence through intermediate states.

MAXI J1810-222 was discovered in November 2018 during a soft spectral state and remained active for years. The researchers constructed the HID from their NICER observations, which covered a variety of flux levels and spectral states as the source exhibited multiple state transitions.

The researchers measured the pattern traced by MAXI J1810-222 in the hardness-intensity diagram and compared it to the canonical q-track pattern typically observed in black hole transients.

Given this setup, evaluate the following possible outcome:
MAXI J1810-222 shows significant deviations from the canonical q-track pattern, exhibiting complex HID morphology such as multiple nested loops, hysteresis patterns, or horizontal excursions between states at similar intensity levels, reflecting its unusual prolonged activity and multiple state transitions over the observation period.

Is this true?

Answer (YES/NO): YES